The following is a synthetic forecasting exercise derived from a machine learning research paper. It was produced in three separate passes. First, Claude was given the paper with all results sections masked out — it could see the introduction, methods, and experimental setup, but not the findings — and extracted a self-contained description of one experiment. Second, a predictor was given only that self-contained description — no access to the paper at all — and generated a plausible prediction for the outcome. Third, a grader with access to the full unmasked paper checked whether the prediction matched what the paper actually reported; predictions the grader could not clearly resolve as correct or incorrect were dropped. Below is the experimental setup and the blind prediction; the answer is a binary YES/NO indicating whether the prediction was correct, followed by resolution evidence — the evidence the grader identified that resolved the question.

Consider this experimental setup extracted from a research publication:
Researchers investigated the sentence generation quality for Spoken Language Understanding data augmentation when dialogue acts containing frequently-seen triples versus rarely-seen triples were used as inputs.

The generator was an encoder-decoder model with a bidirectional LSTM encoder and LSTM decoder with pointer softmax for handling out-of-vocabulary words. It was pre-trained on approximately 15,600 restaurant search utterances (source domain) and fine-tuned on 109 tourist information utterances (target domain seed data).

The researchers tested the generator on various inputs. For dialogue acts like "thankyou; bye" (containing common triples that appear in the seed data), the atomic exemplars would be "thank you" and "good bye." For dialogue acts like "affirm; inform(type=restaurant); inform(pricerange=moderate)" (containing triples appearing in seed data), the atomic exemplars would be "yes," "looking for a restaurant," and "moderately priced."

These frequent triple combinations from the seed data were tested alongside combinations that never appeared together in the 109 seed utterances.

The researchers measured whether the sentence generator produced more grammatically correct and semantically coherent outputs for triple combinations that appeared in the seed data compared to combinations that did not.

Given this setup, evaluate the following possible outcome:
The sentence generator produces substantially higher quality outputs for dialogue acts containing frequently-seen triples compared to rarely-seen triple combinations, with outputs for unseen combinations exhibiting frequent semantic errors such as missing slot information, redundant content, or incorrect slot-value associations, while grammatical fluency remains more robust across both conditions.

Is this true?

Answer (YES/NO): NO